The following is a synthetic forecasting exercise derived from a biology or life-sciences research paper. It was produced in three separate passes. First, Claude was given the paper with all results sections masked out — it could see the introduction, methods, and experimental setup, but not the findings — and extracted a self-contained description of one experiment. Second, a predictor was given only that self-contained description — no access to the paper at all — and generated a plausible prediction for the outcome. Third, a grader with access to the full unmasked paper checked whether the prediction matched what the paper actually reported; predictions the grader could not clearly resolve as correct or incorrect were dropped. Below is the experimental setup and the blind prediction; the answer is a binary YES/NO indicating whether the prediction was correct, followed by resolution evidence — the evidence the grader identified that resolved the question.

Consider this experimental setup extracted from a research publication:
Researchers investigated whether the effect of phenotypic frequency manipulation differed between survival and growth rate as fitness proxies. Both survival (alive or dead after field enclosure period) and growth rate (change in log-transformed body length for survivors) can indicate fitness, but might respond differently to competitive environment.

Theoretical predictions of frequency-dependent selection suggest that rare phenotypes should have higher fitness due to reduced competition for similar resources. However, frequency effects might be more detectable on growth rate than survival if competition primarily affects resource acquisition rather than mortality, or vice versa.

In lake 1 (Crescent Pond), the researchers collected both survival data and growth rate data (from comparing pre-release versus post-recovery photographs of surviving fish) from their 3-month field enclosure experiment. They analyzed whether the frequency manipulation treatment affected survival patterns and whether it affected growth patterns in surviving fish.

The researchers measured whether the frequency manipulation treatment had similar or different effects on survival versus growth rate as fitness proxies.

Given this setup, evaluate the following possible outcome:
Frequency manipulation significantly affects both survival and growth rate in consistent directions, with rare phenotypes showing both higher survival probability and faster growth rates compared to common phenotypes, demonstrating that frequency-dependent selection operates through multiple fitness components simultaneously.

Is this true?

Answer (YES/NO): NO